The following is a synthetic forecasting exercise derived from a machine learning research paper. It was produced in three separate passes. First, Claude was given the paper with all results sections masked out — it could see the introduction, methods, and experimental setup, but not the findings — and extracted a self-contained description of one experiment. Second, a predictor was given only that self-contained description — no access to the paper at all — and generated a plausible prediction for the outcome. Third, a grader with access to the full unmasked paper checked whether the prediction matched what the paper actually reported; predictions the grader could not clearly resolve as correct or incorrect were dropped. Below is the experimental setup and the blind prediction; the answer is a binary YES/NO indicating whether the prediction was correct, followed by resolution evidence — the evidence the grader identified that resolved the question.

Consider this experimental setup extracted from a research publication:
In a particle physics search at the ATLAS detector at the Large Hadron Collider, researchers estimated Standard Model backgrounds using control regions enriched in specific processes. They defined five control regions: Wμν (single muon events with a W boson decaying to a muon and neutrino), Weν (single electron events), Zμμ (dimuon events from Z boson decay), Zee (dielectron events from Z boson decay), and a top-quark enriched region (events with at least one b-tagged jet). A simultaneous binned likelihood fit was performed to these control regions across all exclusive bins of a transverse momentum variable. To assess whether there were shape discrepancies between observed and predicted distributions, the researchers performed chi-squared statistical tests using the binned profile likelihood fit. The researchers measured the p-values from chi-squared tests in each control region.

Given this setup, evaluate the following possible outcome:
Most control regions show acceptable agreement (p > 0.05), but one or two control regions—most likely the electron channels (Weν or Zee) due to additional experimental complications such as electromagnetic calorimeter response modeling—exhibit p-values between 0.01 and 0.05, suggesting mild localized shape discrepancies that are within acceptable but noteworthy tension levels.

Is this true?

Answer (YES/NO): NO